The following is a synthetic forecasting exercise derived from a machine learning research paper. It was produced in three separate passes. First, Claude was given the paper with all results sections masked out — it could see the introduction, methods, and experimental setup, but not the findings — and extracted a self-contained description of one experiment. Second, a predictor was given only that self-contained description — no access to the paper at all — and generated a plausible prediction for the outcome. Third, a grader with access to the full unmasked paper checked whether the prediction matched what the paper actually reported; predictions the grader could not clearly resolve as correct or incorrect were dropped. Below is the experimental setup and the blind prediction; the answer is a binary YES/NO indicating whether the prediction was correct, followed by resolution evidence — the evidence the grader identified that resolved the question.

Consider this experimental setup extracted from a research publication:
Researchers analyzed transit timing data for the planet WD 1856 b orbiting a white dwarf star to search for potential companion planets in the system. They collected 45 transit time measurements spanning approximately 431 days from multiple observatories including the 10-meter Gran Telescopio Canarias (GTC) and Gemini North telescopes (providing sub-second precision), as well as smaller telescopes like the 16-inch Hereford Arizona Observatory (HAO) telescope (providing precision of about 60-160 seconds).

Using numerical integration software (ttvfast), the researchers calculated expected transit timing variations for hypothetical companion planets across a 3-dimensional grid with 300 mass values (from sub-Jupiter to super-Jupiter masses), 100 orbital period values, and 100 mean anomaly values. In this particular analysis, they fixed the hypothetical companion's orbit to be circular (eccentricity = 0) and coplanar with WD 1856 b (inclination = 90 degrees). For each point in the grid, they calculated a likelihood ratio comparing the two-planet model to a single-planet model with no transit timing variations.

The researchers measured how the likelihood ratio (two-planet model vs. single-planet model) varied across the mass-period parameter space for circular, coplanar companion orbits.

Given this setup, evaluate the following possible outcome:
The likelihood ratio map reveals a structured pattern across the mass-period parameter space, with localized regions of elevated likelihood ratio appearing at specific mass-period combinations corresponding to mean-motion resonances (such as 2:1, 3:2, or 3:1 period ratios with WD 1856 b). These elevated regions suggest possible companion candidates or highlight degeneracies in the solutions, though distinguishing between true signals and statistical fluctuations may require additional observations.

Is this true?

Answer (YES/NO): NO